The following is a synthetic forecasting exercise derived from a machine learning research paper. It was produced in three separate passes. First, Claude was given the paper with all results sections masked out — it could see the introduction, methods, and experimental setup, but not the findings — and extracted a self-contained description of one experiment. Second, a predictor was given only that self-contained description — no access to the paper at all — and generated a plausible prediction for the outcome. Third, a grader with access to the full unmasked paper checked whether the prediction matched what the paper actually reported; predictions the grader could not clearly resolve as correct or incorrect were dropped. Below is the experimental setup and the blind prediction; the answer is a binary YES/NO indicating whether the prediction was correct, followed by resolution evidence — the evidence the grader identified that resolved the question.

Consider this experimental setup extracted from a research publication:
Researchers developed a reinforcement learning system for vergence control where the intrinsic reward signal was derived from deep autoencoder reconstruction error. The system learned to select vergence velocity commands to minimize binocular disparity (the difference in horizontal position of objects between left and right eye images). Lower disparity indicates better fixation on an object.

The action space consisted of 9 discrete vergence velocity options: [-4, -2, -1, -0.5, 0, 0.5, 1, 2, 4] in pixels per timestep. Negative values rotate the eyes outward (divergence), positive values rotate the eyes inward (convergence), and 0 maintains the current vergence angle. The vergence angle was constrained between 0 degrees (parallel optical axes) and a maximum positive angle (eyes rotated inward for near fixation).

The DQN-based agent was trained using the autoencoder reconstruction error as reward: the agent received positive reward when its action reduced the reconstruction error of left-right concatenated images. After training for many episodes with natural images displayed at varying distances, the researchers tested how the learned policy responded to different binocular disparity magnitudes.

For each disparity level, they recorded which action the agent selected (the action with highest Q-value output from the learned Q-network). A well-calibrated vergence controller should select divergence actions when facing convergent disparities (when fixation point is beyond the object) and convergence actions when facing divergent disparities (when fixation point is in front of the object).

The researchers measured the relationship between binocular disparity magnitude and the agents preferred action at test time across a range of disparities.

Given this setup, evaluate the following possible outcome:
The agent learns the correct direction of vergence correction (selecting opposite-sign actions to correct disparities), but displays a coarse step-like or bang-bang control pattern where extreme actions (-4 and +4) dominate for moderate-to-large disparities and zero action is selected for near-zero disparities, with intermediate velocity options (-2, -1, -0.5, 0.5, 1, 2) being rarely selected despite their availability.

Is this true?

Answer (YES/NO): NO